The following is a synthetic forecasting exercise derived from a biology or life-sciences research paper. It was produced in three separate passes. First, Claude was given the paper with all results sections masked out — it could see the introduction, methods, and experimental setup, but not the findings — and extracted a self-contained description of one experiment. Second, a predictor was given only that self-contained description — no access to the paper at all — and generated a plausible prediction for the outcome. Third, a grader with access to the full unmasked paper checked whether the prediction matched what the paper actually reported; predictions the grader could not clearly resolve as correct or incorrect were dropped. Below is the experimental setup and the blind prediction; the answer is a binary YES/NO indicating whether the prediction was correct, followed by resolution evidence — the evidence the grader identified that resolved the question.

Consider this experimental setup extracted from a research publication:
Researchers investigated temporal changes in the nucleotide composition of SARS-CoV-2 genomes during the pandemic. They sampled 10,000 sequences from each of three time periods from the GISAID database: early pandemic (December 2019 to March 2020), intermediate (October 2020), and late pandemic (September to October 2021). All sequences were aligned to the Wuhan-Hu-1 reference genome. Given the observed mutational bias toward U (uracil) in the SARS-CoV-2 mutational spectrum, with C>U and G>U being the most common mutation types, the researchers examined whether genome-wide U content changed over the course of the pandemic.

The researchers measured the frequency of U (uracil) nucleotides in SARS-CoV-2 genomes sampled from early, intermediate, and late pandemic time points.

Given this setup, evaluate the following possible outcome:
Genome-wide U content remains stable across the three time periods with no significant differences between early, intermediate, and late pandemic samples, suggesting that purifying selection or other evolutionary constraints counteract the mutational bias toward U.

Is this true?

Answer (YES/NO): NO